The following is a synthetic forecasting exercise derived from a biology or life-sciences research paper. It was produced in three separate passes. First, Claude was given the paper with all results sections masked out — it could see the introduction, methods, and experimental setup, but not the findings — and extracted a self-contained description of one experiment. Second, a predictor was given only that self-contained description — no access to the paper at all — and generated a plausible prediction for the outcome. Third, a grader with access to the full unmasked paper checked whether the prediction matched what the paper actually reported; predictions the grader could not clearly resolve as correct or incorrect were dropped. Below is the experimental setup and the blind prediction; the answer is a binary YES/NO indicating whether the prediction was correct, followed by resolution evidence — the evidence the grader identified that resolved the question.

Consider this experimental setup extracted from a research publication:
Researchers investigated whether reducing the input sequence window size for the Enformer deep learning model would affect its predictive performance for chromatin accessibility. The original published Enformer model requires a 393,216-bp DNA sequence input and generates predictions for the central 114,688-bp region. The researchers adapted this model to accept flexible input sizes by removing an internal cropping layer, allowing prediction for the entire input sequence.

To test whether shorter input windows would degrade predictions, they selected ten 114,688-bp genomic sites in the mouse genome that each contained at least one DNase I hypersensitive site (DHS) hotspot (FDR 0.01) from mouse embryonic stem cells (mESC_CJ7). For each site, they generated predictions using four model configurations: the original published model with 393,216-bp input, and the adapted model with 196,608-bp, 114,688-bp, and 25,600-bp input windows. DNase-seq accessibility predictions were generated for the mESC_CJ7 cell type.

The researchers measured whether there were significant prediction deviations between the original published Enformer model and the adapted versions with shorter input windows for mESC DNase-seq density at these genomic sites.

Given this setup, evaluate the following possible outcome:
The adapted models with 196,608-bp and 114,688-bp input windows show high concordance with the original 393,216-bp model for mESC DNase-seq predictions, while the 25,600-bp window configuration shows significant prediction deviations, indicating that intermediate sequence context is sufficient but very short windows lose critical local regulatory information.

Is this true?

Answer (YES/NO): NO